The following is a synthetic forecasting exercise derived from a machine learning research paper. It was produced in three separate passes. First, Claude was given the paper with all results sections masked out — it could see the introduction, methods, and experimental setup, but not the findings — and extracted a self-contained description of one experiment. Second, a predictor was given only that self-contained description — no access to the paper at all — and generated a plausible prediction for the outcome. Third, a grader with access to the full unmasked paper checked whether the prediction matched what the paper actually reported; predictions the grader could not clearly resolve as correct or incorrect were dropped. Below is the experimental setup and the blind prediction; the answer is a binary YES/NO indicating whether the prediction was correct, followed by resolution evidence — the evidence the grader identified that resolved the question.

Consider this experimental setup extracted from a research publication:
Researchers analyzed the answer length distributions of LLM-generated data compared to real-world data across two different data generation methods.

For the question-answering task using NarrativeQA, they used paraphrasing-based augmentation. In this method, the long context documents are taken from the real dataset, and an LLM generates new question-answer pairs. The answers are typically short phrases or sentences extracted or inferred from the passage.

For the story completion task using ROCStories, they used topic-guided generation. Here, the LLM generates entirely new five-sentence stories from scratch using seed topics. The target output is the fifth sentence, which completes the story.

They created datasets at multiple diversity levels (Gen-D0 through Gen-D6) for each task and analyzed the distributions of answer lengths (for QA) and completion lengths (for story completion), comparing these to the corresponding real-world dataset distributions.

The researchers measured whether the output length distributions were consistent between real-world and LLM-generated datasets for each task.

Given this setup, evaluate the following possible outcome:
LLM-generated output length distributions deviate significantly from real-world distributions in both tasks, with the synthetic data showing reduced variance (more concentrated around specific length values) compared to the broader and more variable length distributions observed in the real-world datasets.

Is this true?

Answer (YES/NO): NO